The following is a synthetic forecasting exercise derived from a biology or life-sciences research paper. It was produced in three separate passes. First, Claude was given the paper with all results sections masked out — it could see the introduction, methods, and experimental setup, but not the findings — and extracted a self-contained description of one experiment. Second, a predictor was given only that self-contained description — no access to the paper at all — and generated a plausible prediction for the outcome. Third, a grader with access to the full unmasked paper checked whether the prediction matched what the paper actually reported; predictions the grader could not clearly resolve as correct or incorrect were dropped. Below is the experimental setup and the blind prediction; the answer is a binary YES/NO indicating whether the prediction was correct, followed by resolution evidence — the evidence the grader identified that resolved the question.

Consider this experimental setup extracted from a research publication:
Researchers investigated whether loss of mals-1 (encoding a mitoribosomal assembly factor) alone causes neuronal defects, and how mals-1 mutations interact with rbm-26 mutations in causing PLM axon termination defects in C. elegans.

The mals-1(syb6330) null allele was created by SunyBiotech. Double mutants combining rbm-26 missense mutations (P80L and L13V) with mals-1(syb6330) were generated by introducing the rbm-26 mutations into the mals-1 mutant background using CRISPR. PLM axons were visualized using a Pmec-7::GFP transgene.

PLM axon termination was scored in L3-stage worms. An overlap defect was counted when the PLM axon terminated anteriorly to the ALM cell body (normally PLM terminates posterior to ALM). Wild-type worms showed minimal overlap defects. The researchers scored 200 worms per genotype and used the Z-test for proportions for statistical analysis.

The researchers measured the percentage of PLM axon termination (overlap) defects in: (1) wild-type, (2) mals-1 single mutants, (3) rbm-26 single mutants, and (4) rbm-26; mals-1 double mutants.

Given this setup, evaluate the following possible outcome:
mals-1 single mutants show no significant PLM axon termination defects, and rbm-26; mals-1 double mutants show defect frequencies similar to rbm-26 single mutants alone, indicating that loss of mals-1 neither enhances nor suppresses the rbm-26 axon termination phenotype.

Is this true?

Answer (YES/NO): NO